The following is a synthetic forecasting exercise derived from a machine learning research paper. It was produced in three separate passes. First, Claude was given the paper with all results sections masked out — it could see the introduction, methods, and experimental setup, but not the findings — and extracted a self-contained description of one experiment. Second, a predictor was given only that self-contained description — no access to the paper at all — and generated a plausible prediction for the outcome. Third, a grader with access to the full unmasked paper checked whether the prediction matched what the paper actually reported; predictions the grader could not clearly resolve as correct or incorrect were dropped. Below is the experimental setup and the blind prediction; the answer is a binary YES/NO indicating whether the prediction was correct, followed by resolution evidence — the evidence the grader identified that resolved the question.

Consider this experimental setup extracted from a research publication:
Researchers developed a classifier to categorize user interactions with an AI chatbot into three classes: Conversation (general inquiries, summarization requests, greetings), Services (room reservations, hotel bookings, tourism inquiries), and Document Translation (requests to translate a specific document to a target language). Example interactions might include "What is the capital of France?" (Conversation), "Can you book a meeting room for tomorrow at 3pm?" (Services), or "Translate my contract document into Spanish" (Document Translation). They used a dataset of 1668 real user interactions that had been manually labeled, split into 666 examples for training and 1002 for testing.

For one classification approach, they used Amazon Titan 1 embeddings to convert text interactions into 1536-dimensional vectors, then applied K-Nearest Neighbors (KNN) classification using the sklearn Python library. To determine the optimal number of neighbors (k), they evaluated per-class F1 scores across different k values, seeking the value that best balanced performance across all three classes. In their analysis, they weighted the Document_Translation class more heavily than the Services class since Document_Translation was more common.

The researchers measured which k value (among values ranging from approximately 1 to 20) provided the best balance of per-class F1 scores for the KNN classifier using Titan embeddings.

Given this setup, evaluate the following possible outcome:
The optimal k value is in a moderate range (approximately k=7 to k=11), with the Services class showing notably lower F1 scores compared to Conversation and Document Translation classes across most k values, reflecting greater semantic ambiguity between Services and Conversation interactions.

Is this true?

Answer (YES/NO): NO